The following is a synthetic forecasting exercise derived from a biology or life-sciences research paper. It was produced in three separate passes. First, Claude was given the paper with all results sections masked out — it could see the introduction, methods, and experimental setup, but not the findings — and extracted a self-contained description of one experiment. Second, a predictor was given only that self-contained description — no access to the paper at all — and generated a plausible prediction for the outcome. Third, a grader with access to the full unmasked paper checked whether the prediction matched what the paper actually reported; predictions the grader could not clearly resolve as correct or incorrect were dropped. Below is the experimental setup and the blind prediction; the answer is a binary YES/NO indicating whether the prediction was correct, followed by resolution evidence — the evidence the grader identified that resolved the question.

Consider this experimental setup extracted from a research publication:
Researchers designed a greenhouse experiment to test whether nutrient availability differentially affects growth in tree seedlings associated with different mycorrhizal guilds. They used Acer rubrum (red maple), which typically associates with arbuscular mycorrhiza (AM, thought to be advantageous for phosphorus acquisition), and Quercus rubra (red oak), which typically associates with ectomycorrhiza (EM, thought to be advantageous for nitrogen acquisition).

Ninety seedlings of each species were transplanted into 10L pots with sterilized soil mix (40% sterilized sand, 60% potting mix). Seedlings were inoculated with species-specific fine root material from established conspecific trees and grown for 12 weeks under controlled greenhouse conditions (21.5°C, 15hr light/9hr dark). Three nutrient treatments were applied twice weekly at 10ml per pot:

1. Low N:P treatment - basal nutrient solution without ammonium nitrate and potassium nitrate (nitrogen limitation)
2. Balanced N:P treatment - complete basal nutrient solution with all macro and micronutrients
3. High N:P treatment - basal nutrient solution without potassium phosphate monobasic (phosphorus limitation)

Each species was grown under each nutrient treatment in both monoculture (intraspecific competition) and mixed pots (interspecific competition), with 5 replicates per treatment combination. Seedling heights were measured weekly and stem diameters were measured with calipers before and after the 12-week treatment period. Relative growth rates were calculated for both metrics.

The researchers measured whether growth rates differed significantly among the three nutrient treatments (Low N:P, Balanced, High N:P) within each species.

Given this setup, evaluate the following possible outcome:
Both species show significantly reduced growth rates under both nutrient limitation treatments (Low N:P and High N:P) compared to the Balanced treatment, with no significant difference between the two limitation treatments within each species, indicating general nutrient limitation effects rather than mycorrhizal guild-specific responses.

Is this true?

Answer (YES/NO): NO